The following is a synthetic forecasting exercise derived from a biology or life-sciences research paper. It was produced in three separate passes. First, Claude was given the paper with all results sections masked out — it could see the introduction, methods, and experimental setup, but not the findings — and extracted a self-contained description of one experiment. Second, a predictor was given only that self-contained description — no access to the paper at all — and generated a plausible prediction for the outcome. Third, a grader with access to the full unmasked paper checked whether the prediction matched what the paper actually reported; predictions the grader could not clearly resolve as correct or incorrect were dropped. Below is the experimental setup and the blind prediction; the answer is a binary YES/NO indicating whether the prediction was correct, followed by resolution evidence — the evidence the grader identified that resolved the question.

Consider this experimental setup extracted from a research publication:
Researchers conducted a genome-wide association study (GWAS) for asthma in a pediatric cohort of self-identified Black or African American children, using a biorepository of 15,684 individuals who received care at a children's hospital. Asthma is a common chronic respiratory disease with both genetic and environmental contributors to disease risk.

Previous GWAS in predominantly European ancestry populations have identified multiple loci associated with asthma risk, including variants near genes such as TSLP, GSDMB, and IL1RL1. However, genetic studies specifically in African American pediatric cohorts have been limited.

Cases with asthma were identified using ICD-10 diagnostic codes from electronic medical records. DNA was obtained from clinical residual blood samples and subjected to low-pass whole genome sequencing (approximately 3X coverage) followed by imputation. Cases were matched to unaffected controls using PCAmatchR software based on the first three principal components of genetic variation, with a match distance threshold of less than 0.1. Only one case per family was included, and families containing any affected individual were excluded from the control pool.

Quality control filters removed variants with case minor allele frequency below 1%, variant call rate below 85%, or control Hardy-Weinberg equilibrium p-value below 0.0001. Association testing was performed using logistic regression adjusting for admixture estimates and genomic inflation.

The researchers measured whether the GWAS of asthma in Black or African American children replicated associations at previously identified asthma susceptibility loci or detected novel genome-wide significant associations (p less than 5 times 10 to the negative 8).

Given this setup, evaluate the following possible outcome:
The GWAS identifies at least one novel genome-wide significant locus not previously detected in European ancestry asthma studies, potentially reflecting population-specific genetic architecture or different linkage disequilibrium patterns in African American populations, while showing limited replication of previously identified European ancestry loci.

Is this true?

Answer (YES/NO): NO